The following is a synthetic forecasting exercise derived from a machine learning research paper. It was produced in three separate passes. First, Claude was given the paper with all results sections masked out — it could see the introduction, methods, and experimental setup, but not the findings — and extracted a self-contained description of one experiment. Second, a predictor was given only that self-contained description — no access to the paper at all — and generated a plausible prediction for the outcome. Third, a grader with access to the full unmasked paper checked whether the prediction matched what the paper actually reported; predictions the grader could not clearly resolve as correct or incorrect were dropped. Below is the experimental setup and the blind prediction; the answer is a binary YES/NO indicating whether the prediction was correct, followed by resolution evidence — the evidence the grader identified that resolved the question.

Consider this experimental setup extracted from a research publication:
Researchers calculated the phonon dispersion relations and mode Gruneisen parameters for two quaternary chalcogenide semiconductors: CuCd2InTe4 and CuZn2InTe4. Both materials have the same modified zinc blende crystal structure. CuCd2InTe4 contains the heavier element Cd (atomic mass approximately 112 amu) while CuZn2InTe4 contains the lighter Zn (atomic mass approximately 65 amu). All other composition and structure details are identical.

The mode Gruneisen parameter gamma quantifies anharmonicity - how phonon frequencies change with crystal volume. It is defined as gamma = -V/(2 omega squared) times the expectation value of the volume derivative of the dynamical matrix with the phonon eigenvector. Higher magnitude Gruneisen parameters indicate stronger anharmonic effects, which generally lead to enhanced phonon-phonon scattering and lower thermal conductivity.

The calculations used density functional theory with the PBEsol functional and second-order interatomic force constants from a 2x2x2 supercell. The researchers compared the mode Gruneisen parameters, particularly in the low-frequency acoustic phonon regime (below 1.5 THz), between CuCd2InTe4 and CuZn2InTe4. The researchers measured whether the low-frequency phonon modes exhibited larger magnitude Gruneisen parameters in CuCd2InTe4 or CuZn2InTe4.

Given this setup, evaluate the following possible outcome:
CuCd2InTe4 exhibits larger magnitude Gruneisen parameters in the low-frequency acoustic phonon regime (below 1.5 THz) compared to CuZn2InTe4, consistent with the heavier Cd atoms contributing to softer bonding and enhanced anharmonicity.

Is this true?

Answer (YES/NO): YES